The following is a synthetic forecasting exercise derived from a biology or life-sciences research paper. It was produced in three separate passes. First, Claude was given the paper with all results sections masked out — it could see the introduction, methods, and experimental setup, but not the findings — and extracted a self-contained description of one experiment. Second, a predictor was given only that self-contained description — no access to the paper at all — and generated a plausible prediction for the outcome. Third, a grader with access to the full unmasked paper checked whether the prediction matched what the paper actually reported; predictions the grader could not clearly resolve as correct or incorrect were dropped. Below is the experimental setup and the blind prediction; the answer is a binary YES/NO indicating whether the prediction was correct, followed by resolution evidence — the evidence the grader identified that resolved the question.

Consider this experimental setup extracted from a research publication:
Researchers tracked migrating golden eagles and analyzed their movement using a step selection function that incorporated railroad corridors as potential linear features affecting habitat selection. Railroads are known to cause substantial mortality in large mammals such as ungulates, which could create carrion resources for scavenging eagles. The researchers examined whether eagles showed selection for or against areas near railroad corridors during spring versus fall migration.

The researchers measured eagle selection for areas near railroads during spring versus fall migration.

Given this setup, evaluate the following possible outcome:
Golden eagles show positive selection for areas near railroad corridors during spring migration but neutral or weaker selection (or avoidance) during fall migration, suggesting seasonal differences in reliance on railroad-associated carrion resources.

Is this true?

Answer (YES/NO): NO